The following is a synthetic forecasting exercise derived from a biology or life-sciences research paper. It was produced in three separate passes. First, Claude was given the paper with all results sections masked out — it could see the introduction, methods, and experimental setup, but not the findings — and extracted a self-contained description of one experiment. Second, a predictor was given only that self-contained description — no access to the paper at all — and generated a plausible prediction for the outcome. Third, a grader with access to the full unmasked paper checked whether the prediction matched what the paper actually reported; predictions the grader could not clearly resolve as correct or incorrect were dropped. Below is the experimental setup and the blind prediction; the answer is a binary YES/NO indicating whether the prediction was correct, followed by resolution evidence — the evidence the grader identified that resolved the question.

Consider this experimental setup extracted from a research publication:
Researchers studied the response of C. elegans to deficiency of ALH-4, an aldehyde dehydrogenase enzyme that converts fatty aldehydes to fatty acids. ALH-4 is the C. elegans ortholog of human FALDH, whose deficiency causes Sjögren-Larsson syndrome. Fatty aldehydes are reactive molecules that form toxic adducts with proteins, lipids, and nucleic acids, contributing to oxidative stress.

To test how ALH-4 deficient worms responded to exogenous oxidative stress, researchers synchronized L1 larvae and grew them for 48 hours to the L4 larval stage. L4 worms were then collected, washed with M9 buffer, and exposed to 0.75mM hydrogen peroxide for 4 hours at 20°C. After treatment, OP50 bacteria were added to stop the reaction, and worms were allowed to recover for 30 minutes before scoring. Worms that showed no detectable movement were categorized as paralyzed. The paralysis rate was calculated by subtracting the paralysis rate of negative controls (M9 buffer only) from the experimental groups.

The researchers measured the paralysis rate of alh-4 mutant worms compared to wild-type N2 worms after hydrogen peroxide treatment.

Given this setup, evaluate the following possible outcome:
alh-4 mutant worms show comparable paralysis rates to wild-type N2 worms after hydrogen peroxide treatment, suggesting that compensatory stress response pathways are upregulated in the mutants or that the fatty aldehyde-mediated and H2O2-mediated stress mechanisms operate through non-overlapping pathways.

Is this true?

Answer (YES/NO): NO